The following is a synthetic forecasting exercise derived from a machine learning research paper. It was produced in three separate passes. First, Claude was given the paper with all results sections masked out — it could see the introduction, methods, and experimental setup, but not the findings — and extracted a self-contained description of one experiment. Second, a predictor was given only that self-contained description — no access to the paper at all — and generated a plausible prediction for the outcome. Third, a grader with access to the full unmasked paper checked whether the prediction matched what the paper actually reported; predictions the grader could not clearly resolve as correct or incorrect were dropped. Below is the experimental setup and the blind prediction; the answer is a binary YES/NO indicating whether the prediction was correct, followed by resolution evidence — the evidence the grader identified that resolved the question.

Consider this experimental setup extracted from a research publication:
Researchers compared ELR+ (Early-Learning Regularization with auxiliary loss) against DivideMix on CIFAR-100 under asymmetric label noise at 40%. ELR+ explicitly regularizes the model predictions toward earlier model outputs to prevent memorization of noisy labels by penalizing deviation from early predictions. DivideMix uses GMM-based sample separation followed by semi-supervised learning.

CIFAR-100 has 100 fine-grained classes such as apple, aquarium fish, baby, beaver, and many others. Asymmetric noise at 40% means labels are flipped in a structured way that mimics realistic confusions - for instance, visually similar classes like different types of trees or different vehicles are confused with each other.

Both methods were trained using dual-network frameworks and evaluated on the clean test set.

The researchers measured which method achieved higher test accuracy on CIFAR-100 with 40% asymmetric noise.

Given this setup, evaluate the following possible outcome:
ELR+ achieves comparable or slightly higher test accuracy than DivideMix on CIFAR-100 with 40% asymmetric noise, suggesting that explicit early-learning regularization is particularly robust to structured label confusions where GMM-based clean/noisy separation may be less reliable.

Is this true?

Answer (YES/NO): NO